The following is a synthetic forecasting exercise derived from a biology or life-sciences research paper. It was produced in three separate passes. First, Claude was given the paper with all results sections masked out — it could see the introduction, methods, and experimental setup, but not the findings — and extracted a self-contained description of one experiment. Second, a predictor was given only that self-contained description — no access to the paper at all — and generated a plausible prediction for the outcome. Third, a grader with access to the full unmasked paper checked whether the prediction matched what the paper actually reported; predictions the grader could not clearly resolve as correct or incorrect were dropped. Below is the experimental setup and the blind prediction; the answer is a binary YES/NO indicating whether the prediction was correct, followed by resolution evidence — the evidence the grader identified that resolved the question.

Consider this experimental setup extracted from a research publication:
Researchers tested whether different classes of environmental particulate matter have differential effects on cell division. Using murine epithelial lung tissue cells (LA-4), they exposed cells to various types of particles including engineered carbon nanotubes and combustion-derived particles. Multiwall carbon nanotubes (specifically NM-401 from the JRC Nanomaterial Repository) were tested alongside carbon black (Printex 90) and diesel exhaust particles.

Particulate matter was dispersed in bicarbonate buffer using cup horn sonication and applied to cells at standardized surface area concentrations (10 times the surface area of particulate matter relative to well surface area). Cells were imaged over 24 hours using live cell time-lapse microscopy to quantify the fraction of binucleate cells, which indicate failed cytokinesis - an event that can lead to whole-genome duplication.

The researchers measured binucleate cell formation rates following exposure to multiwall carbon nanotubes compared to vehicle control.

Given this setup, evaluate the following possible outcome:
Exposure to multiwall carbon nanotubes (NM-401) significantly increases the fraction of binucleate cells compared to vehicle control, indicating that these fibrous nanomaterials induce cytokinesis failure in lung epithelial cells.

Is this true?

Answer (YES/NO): NO